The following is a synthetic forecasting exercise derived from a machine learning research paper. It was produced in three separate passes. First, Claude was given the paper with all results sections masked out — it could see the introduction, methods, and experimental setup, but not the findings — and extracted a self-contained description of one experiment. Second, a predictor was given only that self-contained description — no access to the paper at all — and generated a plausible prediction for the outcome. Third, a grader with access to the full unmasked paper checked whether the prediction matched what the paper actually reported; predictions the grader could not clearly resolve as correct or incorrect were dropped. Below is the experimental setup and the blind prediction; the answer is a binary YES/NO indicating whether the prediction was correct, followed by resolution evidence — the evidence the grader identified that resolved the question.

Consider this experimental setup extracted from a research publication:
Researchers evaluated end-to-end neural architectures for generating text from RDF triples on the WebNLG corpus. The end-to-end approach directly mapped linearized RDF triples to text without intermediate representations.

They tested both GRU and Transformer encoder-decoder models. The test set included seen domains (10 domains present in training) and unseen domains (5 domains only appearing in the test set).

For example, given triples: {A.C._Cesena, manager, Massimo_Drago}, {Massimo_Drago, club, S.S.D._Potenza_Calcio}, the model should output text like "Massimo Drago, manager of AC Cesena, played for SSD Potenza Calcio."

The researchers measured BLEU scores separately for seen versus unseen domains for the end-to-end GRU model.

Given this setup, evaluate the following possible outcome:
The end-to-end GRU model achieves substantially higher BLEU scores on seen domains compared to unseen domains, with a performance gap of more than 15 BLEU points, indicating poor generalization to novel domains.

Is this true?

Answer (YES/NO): YES